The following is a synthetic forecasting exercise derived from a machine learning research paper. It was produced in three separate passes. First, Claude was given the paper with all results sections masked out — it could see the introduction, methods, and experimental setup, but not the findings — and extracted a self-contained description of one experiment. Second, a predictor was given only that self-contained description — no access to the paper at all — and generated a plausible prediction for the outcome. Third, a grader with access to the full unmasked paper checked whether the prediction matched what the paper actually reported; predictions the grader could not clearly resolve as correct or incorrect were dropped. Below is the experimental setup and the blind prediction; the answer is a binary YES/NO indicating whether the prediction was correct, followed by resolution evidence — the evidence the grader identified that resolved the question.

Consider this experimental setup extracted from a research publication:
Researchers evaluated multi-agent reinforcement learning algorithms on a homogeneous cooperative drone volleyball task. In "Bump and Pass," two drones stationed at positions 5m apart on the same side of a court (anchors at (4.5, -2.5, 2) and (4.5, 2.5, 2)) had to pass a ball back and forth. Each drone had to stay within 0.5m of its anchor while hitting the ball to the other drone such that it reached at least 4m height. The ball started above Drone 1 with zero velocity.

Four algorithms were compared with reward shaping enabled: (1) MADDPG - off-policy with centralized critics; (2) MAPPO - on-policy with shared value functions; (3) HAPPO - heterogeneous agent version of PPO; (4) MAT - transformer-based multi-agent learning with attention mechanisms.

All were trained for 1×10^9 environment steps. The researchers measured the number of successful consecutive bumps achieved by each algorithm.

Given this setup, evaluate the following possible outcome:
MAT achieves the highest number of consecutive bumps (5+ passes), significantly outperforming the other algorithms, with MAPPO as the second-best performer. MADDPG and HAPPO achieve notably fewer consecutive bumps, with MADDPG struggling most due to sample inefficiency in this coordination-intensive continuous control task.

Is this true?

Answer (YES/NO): NO